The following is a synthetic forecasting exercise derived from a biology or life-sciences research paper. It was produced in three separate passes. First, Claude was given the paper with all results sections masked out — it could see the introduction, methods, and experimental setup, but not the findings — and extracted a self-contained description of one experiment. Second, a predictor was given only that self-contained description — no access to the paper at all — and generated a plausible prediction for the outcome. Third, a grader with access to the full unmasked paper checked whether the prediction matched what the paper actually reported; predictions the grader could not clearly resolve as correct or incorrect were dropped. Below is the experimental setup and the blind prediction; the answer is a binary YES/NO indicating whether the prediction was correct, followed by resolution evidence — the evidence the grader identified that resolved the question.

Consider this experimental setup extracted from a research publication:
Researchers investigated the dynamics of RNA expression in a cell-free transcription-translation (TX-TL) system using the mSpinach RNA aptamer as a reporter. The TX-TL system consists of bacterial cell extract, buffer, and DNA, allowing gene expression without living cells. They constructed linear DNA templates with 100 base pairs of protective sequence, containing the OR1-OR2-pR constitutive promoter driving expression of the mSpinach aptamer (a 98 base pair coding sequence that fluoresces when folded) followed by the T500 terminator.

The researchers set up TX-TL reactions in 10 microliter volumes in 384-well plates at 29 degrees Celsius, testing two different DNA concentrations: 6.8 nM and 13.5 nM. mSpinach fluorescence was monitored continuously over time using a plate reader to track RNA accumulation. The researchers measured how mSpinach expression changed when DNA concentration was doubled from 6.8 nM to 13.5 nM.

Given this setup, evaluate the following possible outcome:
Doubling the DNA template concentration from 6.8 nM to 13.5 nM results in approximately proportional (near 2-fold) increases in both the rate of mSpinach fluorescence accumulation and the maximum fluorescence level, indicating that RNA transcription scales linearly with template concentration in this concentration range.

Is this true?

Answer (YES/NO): YES